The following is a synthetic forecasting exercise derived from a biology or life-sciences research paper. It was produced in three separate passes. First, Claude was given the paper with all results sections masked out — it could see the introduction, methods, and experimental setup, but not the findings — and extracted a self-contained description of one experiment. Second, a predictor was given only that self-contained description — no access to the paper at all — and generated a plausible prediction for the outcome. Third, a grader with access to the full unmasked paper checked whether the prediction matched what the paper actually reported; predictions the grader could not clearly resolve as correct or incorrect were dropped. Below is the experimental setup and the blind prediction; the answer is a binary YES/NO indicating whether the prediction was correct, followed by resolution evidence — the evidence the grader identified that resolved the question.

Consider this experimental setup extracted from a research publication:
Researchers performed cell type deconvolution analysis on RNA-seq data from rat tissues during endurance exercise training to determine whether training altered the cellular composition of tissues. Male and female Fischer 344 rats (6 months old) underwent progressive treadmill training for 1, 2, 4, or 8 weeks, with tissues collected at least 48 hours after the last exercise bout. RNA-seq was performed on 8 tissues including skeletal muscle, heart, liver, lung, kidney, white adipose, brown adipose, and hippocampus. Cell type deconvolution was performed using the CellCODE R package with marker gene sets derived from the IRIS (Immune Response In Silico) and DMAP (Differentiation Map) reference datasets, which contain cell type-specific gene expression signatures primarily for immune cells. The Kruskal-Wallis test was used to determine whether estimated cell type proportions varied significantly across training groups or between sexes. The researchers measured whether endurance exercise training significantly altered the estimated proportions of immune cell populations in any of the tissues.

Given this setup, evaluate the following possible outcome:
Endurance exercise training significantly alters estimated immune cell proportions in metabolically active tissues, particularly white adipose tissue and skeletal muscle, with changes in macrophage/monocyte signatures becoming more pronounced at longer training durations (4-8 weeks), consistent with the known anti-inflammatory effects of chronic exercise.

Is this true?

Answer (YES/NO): NO